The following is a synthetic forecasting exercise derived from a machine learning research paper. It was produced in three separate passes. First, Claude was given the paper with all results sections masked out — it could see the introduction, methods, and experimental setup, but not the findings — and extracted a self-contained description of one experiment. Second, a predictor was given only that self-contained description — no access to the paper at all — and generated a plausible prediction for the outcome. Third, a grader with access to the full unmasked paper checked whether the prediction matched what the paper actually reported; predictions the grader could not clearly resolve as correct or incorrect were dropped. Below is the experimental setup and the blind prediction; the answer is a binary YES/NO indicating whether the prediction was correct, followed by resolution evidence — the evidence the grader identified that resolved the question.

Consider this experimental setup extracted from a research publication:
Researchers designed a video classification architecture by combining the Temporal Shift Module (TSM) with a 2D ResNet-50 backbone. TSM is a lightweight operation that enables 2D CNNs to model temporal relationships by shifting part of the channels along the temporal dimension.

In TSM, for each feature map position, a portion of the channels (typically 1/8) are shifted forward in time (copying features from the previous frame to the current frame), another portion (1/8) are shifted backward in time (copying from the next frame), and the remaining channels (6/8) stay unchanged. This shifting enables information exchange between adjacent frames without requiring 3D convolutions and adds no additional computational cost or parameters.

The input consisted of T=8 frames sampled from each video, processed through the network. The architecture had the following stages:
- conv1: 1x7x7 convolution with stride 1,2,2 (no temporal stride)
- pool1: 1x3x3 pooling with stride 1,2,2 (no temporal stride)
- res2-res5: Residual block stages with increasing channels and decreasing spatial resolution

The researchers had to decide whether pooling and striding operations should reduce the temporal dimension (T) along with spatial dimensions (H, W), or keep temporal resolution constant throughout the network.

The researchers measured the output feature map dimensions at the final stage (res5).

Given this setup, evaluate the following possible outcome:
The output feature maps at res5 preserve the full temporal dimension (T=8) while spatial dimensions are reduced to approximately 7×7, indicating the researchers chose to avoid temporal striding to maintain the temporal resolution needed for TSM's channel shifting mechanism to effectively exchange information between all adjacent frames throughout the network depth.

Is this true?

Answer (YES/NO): YES